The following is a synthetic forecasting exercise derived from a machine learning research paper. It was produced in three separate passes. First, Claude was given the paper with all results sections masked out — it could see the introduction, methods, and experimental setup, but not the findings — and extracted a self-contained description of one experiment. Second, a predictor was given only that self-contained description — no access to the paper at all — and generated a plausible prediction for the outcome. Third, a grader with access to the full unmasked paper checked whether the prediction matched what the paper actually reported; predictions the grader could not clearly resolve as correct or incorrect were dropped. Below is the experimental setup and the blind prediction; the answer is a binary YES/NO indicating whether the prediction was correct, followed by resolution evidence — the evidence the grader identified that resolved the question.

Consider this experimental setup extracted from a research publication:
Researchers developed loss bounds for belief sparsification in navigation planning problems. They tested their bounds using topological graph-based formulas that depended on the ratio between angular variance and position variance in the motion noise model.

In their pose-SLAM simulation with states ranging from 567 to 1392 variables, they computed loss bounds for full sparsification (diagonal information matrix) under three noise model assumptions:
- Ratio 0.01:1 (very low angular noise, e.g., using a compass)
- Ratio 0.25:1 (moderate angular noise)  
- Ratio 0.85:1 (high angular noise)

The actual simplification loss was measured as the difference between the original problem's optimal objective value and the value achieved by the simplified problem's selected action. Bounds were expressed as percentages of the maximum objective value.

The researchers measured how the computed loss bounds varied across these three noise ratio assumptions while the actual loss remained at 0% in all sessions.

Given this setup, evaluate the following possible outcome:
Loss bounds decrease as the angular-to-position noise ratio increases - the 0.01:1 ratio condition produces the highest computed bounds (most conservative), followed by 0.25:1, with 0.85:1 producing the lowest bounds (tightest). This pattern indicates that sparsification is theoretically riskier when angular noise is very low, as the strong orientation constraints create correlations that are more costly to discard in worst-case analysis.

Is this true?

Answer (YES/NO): NO